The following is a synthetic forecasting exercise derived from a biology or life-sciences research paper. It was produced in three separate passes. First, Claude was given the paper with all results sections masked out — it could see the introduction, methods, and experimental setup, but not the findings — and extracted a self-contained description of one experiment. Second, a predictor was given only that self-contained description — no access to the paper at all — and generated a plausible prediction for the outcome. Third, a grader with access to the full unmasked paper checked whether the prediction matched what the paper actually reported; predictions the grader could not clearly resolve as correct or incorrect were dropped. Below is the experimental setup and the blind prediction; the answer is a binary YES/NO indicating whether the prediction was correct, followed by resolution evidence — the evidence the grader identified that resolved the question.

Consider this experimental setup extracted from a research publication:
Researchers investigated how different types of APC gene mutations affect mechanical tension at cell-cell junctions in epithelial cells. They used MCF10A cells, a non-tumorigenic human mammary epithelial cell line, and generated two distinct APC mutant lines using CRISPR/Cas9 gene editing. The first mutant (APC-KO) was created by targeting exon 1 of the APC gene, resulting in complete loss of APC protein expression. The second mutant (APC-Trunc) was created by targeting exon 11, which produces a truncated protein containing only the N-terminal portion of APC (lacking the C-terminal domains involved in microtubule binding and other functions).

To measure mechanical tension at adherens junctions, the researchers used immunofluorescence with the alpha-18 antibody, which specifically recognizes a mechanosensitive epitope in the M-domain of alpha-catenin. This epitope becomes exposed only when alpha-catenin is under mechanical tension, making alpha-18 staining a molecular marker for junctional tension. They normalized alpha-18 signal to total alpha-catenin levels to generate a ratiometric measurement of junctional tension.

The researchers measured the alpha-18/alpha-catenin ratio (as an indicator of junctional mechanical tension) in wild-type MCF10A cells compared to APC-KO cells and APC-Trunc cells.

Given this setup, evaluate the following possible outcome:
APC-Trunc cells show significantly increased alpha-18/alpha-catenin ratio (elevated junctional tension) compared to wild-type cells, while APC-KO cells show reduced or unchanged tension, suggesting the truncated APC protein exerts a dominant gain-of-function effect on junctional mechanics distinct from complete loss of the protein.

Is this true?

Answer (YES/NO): YES